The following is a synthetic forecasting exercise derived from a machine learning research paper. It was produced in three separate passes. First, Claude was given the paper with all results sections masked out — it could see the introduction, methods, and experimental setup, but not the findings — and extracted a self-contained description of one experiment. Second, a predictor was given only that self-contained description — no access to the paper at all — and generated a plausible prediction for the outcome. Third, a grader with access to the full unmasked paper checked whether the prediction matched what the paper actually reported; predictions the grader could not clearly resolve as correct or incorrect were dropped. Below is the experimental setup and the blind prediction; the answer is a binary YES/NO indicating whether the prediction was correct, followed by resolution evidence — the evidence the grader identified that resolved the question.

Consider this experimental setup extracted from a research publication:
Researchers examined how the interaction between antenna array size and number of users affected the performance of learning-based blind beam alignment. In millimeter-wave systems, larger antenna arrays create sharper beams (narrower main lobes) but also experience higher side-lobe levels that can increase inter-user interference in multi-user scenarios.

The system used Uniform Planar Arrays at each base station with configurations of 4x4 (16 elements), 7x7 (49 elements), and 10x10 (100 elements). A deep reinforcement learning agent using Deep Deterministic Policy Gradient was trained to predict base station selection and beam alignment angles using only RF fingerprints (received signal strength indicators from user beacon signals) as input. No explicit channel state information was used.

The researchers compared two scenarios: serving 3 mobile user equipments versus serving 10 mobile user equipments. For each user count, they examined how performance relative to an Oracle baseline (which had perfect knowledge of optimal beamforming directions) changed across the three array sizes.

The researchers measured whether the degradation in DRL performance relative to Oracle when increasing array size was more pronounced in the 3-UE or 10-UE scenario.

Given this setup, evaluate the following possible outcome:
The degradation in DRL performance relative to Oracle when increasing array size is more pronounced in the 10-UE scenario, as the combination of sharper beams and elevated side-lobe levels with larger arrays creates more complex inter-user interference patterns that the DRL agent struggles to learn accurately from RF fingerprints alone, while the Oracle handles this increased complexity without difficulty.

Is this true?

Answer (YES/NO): YES